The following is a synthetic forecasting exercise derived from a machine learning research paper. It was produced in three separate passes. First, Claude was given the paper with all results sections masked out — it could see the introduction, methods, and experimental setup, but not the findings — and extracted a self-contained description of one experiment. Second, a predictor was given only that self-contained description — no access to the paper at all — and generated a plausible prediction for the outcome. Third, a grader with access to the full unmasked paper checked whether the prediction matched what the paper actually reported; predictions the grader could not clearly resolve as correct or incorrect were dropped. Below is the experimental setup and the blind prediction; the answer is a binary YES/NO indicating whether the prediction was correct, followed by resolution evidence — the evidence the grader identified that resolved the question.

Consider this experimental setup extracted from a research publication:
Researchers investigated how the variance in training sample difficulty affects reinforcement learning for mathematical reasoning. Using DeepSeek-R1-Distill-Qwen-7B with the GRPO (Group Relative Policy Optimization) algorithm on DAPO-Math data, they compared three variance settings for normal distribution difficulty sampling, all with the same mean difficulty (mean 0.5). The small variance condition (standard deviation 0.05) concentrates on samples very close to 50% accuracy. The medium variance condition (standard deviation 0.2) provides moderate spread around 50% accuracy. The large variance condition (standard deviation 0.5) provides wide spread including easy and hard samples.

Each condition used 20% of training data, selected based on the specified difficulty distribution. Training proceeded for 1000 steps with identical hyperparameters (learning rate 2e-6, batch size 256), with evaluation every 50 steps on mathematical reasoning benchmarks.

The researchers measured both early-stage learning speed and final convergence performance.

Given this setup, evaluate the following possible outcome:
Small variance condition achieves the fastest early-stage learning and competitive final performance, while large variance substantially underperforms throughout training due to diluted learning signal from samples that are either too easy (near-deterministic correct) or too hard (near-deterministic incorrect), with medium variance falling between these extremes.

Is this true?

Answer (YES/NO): NO